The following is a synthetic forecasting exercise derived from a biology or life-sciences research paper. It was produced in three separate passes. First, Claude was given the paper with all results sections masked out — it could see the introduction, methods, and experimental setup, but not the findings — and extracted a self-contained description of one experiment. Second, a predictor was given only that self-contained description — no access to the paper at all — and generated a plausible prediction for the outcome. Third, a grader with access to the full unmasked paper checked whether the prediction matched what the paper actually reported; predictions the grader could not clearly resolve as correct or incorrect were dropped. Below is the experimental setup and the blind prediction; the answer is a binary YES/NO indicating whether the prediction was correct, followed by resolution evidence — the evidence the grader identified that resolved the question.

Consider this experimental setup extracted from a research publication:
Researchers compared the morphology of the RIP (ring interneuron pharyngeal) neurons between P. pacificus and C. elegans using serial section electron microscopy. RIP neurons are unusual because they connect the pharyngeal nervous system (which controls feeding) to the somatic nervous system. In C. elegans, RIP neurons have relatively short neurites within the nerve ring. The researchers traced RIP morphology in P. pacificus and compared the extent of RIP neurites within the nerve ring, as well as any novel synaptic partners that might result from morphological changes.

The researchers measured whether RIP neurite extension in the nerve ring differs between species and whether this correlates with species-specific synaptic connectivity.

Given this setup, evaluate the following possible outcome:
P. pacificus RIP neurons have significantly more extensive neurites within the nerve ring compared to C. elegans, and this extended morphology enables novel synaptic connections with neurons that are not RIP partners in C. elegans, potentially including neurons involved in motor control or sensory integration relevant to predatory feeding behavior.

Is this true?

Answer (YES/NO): YES